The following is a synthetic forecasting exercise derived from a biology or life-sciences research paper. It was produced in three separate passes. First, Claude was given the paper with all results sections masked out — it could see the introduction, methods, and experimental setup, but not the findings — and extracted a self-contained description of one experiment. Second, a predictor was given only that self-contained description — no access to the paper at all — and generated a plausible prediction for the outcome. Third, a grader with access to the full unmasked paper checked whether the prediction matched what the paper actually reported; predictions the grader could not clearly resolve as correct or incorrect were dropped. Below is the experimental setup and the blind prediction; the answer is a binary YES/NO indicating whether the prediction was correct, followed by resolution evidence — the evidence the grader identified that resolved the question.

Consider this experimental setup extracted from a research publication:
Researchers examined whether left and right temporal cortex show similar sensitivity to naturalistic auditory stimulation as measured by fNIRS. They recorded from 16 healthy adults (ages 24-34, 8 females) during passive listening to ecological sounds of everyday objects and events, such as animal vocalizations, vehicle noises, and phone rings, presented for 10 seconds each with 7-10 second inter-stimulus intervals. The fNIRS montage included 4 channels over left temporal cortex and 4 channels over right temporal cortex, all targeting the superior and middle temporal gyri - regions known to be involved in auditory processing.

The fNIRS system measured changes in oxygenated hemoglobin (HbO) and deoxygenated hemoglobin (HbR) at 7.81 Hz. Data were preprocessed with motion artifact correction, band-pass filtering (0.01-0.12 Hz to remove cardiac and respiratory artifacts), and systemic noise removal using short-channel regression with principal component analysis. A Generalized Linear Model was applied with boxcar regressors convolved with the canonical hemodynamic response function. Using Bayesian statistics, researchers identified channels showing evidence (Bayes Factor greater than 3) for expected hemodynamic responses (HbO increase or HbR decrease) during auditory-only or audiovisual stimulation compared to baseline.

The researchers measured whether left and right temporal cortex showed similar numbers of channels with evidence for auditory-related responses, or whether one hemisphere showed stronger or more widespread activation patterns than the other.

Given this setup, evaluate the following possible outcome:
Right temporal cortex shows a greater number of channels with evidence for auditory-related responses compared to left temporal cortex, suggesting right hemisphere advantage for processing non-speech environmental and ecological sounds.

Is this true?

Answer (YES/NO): NO